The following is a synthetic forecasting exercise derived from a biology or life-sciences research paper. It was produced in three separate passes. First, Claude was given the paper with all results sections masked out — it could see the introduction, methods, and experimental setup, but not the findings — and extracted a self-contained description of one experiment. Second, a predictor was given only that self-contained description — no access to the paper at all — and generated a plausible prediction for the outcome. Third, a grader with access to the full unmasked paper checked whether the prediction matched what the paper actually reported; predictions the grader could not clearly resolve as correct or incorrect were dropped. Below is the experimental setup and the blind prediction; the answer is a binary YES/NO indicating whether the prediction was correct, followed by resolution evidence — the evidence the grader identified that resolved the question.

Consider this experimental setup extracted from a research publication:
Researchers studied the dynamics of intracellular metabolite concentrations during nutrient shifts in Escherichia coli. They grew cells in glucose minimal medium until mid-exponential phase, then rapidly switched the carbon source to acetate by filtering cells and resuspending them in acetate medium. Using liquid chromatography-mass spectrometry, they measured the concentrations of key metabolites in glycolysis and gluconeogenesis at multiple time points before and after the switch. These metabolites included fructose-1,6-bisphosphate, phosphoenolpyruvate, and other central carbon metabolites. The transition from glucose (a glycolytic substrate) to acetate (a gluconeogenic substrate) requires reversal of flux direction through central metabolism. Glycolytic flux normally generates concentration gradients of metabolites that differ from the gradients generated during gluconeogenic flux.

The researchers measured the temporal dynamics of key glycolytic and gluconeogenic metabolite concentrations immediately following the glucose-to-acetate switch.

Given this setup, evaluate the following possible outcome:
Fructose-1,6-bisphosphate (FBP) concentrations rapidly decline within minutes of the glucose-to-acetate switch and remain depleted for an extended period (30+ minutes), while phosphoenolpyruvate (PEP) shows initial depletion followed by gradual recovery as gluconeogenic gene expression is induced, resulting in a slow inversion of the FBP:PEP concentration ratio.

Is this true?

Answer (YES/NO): NO